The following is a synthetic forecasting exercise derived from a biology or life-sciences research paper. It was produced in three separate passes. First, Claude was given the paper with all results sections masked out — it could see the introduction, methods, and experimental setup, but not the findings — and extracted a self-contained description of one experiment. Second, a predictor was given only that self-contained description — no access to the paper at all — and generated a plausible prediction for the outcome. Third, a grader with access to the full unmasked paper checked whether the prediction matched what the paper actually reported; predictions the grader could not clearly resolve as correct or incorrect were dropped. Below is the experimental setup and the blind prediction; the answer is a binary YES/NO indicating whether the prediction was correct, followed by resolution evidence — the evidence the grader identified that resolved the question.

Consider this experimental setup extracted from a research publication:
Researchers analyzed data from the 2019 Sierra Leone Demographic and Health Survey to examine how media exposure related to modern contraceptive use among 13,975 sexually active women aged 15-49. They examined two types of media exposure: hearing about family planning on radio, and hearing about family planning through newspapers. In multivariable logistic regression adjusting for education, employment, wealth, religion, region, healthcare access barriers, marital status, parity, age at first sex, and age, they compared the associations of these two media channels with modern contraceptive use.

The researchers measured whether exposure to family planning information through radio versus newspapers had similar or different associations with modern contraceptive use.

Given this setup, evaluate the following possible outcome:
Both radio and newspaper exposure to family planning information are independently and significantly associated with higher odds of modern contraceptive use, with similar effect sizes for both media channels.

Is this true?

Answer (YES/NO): NO